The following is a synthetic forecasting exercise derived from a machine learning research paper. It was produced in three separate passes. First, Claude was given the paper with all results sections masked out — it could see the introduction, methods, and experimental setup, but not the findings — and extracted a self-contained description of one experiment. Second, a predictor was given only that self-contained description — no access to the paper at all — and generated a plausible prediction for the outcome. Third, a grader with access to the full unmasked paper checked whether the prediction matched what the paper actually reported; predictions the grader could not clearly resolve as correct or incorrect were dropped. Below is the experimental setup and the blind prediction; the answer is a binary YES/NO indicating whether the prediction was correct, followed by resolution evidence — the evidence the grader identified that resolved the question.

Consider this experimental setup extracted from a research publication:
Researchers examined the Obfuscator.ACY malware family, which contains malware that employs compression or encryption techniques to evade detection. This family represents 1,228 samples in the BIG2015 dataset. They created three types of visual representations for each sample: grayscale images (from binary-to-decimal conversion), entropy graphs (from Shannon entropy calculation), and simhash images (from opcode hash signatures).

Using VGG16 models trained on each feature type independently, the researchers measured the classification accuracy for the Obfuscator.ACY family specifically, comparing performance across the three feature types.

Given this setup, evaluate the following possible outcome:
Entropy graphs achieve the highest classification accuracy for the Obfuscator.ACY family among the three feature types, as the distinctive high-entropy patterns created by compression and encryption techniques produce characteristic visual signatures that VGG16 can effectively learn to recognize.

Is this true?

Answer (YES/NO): YES